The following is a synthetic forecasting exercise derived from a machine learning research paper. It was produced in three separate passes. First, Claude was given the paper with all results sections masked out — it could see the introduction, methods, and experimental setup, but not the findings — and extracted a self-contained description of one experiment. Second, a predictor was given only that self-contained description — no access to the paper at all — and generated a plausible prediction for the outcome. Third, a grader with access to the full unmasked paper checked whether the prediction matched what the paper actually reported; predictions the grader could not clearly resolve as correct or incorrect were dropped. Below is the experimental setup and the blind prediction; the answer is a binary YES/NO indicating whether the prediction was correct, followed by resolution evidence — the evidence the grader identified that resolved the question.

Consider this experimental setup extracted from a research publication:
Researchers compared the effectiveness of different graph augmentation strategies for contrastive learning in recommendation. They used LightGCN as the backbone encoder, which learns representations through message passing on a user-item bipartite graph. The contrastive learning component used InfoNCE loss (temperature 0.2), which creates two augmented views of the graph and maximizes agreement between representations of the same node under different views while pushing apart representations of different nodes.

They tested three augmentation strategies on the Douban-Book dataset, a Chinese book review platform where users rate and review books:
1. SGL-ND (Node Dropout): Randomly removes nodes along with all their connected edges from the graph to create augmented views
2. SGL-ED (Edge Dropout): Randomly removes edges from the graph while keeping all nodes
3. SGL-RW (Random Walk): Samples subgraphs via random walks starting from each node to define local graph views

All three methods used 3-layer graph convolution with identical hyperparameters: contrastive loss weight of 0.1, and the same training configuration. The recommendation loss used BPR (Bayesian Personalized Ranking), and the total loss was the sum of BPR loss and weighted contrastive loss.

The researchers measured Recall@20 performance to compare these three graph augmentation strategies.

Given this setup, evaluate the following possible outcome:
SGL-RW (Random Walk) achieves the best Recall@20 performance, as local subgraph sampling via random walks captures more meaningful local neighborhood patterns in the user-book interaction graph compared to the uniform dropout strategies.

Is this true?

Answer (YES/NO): NO